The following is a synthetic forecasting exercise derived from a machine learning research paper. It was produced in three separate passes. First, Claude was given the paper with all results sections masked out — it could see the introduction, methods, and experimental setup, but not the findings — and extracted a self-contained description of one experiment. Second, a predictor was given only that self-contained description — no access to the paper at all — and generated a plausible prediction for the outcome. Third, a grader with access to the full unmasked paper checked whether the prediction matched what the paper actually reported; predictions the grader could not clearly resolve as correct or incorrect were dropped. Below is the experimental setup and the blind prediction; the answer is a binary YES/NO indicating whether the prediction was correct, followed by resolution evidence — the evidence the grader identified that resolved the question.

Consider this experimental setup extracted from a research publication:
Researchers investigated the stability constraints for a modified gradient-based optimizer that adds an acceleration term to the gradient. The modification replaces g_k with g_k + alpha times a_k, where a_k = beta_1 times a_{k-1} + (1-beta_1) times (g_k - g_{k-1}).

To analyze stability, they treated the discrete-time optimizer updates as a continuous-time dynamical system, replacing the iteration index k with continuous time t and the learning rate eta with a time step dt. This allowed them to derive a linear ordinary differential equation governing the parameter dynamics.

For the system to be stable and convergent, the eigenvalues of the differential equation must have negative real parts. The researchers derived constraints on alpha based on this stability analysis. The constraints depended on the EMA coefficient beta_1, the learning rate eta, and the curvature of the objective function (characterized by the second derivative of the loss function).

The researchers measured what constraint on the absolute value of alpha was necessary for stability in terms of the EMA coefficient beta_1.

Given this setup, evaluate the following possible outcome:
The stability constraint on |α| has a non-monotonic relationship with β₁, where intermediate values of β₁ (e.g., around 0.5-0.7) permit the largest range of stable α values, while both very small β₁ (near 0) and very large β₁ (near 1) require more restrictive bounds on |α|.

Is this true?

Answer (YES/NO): NO